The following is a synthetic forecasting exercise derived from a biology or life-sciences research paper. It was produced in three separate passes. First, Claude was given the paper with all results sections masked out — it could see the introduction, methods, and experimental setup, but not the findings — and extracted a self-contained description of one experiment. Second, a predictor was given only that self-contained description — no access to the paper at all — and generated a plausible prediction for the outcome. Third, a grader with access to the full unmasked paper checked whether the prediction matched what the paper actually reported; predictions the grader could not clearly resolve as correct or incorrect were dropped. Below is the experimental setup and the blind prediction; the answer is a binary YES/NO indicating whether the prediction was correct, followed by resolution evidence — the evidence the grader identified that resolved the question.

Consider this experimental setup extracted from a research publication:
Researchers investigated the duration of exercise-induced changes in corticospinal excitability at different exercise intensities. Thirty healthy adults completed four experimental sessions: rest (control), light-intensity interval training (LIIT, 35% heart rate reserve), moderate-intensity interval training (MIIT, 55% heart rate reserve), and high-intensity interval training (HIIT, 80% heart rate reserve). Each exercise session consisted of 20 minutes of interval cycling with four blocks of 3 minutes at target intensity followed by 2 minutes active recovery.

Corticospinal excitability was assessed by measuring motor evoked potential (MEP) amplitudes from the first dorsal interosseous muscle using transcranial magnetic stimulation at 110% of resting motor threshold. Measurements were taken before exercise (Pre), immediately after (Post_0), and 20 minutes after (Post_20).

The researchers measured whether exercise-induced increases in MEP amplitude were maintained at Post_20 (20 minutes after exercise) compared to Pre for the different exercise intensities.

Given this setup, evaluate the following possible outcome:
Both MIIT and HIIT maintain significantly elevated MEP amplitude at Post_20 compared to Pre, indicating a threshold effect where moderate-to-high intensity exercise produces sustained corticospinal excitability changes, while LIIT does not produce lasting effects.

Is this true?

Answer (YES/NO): NO